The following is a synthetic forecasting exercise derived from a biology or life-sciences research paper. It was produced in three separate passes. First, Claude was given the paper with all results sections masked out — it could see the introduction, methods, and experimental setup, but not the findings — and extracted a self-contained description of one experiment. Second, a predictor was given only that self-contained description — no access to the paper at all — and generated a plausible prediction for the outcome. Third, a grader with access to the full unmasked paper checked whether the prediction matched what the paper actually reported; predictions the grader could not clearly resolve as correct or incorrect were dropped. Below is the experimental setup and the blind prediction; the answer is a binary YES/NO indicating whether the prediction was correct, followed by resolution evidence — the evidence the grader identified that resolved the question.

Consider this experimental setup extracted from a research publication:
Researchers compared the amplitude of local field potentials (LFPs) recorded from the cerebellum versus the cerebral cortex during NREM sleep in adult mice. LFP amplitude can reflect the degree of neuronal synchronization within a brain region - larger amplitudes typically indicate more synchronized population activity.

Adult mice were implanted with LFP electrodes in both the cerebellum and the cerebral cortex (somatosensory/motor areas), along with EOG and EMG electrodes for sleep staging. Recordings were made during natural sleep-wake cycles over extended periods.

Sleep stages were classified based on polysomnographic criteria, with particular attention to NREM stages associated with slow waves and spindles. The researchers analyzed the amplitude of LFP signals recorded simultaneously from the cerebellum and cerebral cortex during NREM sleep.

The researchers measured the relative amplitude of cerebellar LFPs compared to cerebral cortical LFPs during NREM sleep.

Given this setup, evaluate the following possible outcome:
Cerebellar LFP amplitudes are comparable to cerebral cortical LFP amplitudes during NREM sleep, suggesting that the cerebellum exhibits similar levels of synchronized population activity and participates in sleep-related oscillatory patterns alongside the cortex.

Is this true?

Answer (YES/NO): NO